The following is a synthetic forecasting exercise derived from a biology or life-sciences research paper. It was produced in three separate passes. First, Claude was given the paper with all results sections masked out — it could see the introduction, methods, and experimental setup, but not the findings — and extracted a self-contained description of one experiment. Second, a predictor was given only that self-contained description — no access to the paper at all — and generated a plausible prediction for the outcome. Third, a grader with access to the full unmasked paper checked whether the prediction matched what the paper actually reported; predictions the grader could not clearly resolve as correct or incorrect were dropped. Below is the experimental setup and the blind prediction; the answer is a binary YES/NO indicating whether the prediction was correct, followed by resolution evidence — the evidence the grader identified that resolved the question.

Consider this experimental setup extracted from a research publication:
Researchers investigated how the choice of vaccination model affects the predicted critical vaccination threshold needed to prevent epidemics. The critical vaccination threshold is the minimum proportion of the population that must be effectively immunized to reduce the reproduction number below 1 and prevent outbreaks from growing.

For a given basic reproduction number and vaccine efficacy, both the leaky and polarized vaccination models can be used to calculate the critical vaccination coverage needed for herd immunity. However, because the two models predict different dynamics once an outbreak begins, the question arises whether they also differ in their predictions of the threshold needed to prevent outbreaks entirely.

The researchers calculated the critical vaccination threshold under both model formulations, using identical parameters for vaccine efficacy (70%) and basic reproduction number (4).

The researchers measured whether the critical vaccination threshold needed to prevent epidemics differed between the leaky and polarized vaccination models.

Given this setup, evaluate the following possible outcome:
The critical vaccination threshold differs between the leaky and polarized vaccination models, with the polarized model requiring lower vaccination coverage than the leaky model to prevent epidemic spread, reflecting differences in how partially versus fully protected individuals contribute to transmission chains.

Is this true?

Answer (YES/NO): NO